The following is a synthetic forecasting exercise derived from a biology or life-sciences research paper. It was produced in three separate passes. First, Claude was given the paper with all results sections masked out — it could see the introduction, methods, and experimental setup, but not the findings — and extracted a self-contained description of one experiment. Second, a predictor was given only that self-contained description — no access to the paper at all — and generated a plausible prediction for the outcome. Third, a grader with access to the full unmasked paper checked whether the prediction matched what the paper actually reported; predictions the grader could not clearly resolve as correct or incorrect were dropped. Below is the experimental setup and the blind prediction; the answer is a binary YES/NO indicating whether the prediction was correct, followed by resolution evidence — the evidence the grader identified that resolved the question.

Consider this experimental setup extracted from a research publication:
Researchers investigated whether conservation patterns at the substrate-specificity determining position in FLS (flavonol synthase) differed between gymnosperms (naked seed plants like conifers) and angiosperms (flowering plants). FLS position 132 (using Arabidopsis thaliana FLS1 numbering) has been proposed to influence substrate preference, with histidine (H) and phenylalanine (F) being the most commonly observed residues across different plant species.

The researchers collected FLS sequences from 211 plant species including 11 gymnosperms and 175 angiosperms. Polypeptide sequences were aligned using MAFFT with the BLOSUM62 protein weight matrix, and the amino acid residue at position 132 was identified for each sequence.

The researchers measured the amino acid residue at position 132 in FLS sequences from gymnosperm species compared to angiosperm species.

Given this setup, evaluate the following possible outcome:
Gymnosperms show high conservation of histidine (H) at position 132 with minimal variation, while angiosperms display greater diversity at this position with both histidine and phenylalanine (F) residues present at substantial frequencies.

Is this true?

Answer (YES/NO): NO